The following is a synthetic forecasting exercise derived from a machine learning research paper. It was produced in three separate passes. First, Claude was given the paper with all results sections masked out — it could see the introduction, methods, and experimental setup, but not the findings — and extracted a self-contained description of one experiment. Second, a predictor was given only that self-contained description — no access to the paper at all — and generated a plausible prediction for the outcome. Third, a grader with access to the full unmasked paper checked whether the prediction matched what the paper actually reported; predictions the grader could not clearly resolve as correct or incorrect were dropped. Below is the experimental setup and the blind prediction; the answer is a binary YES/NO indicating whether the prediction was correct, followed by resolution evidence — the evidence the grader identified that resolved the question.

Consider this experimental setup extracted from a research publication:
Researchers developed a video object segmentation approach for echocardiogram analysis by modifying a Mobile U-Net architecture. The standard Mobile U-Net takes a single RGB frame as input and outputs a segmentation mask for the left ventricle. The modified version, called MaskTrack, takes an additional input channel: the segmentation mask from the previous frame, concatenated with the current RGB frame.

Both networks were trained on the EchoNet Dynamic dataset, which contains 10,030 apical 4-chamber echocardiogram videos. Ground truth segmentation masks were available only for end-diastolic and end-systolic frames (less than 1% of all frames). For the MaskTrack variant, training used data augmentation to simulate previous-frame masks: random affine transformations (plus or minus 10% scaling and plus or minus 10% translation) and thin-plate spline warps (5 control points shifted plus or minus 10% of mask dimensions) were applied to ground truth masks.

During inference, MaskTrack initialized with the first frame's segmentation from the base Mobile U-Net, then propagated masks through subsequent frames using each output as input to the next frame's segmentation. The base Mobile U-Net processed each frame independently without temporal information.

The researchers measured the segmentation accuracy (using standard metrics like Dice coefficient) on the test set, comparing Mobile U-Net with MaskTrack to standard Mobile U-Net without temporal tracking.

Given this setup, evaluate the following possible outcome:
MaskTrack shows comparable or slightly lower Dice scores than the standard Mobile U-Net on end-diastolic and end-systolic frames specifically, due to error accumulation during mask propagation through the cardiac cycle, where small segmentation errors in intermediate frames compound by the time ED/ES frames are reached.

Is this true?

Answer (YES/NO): NO